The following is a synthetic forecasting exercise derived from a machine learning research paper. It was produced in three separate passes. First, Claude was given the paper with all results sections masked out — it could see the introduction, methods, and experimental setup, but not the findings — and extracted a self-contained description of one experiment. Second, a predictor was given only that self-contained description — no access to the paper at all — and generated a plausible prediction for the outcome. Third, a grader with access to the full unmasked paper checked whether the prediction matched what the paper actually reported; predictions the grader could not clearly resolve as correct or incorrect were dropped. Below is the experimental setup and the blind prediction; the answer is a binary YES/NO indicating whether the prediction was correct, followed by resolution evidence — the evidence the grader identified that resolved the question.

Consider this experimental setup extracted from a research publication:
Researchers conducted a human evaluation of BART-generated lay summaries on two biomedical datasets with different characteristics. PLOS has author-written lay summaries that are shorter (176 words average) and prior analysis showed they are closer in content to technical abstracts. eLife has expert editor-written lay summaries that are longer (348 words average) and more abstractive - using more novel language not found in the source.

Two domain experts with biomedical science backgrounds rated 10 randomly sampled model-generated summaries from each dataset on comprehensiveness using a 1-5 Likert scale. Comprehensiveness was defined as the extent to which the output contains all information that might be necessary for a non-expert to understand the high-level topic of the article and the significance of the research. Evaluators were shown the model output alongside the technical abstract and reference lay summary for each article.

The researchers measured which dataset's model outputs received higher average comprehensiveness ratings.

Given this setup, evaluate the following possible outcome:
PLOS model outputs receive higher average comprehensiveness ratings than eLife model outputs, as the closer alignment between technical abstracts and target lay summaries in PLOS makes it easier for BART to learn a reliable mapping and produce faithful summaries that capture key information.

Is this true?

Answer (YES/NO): YES